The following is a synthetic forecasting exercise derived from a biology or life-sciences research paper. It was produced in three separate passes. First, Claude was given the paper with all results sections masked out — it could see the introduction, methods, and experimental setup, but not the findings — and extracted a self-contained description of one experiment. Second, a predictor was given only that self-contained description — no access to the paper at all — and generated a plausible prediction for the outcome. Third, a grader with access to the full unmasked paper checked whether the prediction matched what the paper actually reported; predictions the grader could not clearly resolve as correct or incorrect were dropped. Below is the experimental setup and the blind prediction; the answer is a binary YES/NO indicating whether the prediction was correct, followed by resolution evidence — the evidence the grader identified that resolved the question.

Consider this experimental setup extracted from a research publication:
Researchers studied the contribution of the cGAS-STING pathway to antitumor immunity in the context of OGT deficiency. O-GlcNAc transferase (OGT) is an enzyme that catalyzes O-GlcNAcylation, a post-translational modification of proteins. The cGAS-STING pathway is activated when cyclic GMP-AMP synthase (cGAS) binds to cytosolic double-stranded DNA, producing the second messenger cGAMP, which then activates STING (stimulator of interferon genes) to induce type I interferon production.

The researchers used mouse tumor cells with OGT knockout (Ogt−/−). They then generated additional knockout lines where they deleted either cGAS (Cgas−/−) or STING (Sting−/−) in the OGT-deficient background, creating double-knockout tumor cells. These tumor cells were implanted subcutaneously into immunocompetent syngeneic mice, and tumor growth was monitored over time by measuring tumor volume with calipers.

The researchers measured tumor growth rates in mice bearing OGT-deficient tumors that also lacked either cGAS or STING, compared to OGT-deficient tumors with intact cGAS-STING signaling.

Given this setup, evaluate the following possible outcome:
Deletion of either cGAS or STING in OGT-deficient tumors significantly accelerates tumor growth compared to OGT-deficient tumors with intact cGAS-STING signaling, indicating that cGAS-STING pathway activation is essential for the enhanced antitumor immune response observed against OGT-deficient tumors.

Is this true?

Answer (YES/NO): YES